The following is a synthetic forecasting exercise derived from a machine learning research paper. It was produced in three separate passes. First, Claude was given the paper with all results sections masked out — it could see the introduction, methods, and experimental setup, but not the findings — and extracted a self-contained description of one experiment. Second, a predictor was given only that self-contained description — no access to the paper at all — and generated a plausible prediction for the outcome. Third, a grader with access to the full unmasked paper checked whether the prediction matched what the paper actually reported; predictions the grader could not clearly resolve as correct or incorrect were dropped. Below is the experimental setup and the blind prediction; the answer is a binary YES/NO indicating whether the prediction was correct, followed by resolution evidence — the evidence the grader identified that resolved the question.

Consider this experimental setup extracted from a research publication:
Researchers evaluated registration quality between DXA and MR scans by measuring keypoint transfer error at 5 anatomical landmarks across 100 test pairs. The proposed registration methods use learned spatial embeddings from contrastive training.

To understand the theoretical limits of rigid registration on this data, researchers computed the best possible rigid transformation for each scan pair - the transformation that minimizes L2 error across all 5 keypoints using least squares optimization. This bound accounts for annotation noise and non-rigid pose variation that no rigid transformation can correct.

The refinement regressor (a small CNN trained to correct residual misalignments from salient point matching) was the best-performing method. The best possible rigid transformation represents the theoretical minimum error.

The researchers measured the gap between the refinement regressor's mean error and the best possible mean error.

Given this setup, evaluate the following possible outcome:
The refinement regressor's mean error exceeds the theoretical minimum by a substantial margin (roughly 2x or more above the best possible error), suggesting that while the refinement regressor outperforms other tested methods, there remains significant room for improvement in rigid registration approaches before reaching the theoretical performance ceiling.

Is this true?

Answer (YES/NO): NO